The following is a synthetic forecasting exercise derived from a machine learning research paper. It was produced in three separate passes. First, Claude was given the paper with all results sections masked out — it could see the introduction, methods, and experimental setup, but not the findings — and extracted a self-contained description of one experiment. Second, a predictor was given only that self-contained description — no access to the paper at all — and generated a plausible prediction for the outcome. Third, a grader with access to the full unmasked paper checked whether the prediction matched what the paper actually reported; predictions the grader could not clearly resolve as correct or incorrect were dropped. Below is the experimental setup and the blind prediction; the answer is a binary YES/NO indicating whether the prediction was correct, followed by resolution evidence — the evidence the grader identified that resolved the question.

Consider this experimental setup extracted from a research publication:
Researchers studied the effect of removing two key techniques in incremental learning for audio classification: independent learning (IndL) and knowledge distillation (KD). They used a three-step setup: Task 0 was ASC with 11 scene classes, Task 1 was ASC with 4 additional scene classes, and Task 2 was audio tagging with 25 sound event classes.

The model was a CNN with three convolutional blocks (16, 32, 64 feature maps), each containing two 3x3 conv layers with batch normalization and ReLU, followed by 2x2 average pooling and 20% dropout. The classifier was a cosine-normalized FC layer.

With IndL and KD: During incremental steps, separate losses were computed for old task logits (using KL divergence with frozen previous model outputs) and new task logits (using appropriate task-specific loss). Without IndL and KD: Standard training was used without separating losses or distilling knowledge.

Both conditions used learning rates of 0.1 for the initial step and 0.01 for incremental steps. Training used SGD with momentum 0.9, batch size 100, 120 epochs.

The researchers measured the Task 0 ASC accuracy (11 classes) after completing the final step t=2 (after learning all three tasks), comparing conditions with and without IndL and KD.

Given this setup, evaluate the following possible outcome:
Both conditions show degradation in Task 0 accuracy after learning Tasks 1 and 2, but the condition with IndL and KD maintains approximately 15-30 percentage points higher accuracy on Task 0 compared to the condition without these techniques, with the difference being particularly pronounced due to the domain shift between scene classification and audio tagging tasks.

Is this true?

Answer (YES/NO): NO